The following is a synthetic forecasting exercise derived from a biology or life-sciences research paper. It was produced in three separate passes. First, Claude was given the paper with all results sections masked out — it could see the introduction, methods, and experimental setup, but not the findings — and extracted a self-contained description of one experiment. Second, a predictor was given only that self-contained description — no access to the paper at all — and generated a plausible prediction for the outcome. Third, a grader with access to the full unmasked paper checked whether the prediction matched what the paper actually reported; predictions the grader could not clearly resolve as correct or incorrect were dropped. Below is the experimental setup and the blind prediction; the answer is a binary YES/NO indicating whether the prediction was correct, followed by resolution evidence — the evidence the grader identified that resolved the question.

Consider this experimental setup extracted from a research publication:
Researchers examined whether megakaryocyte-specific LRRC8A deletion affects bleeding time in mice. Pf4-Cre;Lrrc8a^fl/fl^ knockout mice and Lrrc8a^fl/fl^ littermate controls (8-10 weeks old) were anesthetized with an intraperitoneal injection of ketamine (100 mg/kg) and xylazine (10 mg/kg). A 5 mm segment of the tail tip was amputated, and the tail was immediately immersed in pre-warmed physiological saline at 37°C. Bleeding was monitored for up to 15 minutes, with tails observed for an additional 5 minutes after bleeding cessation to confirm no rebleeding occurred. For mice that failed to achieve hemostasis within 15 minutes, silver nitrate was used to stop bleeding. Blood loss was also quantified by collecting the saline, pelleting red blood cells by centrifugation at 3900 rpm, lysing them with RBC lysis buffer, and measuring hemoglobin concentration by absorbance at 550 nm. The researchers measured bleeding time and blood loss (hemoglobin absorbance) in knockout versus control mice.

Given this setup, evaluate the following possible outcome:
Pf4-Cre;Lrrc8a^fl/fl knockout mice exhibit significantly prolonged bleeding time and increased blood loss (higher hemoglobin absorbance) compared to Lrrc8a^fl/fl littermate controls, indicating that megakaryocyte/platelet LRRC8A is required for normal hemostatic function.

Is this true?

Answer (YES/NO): NO